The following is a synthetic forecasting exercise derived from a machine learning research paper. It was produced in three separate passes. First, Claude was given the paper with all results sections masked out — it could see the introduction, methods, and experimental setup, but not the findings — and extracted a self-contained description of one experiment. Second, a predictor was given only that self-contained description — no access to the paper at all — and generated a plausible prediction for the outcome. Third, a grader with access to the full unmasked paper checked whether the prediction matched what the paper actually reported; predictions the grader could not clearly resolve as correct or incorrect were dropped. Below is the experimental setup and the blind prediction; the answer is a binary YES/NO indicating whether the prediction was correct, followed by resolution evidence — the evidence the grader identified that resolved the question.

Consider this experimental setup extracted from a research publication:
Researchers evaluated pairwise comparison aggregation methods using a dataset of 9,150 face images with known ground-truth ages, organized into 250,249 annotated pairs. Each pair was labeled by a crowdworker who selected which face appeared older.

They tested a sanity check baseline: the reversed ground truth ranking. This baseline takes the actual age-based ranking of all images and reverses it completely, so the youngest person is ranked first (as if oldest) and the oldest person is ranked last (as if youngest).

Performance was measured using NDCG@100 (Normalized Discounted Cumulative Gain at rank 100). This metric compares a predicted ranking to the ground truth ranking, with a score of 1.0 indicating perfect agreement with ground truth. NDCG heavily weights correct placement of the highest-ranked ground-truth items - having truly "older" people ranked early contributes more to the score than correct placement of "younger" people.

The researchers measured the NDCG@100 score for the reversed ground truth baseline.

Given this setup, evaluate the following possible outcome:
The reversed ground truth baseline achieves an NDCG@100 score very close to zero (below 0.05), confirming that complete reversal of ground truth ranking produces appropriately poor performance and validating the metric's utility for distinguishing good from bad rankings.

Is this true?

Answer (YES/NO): YES